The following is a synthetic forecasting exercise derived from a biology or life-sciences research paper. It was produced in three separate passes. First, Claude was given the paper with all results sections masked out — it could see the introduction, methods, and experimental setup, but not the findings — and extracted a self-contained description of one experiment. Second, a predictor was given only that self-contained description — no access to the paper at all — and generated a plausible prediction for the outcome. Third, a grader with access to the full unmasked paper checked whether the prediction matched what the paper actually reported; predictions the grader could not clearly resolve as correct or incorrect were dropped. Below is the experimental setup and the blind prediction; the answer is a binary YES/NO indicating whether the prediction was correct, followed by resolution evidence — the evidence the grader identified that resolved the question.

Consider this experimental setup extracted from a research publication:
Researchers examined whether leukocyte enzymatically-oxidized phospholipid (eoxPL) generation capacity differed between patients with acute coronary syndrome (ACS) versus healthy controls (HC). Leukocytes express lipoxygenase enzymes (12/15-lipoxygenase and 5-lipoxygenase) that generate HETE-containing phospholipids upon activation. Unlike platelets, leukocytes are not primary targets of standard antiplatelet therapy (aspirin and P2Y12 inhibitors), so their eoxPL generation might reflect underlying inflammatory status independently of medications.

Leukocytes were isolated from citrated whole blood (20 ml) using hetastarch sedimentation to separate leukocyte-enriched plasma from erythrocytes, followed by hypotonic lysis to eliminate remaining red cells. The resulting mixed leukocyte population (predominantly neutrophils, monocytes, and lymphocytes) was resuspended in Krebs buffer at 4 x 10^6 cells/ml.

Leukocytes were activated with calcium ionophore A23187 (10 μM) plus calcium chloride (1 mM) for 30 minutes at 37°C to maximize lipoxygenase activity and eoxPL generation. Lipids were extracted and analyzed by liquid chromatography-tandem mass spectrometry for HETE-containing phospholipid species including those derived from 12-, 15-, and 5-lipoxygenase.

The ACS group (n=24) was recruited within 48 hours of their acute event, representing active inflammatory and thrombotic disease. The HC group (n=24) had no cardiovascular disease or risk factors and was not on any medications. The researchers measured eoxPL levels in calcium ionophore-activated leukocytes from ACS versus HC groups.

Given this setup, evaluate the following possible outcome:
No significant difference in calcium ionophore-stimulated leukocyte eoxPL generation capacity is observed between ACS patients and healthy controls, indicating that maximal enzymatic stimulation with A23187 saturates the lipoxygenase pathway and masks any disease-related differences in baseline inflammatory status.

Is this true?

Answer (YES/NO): NO